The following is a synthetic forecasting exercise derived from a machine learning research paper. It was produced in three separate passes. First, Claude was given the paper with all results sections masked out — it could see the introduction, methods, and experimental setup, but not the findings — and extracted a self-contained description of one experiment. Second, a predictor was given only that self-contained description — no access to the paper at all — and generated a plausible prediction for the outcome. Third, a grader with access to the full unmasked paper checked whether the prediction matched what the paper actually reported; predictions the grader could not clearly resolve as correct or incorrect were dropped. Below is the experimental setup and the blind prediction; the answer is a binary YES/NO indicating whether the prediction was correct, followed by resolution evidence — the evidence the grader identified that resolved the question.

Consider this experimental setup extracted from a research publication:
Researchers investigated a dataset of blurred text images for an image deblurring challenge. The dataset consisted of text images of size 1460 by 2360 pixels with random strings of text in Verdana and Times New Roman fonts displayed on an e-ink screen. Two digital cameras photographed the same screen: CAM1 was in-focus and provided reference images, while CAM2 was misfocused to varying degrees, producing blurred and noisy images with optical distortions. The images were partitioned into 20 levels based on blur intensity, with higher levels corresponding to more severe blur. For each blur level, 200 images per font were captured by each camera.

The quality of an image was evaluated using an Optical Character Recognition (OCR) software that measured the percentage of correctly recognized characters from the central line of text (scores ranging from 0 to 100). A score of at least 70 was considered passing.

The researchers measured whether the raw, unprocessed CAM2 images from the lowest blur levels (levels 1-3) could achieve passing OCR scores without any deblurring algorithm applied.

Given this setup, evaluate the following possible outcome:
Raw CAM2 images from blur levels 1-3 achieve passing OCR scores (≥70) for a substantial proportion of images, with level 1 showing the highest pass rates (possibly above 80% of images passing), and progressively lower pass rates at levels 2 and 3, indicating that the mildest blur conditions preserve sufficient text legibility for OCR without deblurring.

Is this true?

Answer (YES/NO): NO